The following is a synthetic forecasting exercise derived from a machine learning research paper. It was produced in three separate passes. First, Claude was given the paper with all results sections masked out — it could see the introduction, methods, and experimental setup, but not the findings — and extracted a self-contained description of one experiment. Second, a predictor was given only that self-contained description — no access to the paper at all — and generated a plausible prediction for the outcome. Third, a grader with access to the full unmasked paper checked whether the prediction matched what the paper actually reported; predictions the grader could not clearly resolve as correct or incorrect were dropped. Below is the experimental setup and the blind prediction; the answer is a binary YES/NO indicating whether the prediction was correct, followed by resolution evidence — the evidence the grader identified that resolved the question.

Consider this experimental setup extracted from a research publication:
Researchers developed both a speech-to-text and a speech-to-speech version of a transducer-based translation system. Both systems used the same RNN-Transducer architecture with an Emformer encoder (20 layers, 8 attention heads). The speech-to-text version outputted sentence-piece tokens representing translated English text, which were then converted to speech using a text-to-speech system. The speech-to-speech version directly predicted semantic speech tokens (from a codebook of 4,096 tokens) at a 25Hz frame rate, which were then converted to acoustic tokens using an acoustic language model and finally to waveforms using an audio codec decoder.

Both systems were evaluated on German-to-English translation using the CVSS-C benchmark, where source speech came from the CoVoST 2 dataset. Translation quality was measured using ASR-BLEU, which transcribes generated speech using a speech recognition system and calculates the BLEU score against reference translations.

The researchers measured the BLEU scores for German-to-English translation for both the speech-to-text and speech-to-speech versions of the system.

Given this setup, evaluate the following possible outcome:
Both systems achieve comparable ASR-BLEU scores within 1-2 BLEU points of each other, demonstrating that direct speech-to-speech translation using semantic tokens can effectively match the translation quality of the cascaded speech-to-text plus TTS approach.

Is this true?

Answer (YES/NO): NO